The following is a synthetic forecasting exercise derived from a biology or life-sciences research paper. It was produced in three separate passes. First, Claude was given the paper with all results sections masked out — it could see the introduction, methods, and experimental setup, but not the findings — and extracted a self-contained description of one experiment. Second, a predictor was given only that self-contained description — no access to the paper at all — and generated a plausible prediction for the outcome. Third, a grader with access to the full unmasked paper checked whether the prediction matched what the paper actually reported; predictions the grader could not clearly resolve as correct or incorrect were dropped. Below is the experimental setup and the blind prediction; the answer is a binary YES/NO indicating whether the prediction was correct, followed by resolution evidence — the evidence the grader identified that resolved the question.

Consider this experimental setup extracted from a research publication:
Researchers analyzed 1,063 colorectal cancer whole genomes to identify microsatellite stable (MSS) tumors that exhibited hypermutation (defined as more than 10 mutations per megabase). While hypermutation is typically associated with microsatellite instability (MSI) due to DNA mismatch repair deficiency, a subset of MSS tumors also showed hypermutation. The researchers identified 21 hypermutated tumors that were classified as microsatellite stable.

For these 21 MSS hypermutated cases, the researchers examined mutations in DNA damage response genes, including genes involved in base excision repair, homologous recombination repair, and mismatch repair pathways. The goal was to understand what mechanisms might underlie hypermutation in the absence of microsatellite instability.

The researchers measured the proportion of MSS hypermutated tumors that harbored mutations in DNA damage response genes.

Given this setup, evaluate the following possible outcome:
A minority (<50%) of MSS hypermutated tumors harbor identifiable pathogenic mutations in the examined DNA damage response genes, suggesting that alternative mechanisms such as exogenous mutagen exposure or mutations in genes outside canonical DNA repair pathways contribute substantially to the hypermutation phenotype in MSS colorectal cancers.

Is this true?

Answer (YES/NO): NO